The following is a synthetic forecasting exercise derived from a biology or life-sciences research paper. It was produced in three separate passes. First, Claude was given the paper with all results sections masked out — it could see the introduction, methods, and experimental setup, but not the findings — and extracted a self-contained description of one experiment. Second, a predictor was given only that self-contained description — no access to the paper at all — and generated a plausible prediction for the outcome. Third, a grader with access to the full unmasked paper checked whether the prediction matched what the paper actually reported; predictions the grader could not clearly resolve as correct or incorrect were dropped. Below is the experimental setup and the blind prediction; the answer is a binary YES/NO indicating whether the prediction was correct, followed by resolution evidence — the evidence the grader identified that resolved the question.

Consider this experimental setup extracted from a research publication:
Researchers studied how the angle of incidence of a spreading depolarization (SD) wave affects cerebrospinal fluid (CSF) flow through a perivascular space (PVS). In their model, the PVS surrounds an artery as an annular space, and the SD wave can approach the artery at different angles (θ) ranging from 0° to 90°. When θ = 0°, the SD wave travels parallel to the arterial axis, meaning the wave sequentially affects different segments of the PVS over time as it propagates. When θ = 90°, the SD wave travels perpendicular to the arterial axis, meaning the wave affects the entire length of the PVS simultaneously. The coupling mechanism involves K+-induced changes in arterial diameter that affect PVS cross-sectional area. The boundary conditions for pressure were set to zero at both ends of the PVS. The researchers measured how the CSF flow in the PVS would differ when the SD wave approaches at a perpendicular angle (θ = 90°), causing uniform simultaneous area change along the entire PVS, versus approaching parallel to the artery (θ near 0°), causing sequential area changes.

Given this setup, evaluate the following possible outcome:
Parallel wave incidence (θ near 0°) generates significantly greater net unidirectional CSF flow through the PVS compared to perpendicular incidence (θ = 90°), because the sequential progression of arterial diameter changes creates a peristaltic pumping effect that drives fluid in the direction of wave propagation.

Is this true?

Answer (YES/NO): NO